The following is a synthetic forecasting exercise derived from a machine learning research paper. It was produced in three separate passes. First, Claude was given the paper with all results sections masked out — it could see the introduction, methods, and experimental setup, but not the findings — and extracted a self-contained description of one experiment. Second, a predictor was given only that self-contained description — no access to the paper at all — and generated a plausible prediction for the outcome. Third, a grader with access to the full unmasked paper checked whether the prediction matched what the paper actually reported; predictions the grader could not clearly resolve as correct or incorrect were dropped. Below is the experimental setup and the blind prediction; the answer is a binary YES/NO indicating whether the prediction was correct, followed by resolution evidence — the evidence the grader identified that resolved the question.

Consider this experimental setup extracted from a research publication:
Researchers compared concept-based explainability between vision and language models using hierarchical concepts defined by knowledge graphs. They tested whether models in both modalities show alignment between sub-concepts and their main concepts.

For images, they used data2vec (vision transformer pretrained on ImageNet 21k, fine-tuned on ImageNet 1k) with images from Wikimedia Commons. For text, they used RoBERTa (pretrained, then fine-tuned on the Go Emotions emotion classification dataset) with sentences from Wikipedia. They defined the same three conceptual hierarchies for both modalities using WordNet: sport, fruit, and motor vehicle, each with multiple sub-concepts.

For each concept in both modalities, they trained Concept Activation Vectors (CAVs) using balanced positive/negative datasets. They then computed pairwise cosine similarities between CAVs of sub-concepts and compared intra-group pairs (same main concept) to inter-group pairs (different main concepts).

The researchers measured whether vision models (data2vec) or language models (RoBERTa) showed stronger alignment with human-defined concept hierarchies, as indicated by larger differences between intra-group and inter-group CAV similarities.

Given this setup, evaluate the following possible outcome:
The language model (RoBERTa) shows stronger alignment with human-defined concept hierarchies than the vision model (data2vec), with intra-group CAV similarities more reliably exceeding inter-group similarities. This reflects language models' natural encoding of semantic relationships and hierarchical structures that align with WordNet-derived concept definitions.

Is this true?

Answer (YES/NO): NO